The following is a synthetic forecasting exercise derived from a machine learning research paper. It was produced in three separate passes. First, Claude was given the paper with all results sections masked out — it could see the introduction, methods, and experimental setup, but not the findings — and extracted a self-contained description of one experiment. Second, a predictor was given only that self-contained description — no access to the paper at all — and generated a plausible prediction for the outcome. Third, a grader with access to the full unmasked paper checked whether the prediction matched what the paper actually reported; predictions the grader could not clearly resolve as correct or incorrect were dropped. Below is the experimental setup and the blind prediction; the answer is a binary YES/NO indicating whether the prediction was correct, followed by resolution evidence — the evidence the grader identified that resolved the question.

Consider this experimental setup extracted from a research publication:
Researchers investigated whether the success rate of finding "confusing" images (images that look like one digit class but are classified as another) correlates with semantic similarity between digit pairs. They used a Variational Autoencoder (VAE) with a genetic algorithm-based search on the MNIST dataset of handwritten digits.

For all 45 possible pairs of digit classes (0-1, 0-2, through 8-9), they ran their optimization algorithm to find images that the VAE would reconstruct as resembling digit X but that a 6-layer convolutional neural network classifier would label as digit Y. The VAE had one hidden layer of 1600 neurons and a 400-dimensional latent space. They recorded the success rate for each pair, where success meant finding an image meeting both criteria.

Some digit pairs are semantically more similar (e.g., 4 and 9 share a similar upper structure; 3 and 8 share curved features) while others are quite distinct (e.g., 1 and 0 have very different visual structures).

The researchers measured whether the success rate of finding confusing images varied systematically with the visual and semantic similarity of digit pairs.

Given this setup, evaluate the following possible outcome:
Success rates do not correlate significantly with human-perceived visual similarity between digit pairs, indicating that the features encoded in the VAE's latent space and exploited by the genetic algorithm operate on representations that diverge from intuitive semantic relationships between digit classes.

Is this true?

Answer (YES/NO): NO